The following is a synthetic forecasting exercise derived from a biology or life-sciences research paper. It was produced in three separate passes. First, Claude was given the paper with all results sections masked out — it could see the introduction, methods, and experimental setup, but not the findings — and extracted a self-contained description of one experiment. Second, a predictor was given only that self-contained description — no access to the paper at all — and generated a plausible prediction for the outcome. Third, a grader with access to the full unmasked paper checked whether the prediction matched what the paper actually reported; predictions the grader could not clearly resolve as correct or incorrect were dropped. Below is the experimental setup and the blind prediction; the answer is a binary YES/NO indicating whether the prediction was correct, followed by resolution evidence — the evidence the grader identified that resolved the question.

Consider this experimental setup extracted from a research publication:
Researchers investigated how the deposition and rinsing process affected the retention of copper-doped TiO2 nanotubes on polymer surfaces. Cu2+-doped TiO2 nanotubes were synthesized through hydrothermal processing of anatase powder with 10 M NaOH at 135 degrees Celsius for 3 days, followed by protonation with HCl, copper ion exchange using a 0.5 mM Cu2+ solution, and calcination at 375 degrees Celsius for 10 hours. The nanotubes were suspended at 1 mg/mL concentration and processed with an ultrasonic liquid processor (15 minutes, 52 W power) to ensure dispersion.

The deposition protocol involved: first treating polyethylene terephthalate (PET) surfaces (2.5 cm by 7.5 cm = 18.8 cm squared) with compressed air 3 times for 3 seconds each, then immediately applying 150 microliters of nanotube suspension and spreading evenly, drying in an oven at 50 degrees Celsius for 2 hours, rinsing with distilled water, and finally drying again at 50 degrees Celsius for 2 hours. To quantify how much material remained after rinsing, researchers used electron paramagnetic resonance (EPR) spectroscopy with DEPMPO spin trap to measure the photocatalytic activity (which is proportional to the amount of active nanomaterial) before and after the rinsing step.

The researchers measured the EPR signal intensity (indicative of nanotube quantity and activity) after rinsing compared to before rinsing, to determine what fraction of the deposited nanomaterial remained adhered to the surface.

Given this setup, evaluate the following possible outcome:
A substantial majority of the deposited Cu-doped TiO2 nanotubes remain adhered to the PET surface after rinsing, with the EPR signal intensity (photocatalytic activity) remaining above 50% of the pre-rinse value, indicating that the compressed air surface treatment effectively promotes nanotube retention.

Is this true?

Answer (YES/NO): NO